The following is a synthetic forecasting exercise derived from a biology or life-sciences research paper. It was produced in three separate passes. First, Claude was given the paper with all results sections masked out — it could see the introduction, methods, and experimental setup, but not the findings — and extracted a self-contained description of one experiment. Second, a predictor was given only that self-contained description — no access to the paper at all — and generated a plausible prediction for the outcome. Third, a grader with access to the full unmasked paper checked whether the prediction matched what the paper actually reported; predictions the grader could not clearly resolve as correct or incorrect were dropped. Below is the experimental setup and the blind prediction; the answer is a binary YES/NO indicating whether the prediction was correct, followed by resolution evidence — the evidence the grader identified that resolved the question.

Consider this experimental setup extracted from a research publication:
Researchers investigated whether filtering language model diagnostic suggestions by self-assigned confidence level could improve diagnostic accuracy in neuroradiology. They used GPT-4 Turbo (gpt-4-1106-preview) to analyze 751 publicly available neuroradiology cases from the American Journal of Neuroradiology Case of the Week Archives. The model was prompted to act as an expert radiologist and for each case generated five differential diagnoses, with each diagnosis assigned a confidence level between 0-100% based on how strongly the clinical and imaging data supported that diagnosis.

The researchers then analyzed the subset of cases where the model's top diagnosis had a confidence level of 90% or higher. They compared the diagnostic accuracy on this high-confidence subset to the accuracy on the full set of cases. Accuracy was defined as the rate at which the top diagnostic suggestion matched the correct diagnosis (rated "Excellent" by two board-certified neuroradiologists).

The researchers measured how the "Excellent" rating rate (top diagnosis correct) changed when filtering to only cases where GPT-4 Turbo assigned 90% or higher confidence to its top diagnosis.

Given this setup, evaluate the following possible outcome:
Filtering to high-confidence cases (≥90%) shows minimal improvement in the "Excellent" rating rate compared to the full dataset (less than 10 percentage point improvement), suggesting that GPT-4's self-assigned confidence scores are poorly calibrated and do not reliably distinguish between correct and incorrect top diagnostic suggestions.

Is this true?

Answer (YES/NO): NO